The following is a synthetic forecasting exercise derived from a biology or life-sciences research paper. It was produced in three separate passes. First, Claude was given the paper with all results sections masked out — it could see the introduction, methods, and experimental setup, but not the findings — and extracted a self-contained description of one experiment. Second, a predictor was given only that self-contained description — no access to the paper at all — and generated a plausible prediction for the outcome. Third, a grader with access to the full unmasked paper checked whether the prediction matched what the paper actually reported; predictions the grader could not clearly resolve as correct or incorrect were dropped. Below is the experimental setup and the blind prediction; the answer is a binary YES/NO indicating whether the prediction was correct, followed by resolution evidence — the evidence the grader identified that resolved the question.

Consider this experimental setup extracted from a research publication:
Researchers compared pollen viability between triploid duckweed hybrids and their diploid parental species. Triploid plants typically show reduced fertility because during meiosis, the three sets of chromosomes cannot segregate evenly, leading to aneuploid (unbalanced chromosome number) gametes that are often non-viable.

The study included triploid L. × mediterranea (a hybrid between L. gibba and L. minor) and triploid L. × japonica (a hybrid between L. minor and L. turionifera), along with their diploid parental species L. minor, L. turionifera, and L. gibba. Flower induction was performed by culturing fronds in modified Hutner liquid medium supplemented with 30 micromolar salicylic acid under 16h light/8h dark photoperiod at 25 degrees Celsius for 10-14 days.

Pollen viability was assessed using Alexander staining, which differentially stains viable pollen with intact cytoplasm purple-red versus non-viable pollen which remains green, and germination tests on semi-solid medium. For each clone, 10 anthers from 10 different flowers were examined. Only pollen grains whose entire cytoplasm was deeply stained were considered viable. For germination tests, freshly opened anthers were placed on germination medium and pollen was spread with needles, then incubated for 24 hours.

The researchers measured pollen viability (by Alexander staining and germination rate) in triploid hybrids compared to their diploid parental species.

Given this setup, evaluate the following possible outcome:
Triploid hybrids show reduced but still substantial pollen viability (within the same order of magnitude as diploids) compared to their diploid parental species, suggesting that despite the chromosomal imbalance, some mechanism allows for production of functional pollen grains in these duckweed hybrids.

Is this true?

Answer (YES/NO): NO